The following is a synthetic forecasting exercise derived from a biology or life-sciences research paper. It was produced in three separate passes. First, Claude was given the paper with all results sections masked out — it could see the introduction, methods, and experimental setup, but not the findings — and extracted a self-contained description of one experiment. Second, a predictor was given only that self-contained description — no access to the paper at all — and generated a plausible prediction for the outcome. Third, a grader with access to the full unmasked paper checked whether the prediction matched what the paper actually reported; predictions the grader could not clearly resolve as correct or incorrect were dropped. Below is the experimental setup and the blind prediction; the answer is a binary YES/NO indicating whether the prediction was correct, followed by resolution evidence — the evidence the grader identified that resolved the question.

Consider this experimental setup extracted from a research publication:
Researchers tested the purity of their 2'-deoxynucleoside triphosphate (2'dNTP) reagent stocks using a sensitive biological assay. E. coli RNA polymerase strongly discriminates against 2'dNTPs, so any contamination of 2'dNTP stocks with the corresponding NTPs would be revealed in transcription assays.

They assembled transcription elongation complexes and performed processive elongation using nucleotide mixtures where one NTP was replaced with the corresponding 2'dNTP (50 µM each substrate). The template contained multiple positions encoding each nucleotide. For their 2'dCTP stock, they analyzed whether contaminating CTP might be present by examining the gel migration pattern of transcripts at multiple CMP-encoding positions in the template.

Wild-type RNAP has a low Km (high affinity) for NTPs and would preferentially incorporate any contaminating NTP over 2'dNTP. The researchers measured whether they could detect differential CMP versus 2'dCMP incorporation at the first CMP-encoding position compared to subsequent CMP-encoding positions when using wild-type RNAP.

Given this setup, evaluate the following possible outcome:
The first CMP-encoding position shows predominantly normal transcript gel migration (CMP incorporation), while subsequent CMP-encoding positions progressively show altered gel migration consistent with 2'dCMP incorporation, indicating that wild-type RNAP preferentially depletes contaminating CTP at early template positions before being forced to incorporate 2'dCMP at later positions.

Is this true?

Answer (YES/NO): YES